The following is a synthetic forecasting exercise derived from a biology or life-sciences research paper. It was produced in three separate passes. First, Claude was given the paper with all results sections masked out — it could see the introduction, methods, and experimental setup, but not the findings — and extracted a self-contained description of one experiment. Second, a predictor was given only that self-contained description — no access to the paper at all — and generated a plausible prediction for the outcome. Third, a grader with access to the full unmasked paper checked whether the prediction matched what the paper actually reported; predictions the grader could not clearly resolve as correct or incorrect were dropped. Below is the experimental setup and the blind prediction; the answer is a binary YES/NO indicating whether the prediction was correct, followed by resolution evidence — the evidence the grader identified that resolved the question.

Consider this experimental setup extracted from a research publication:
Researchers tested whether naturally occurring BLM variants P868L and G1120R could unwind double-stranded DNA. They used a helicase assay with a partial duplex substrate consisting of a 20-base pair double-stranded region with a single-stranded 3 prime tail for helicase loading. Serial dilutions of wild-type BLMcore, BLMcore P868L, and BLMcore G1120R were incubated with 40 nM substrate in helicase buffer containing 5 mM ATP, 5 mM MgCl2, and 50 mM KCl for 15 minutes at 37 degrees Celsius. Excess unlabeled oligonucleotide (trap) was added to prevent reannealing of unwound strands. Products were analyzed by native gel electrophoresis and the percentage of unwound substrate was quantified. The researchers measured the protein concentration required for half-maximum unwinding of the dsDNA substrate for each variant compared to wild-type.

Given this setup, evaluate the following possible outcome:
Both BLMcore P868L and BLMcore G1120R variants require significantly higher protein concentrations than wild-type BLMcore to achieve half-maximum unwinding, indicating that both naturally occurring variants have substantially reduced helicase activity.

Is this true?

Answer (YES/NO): NO